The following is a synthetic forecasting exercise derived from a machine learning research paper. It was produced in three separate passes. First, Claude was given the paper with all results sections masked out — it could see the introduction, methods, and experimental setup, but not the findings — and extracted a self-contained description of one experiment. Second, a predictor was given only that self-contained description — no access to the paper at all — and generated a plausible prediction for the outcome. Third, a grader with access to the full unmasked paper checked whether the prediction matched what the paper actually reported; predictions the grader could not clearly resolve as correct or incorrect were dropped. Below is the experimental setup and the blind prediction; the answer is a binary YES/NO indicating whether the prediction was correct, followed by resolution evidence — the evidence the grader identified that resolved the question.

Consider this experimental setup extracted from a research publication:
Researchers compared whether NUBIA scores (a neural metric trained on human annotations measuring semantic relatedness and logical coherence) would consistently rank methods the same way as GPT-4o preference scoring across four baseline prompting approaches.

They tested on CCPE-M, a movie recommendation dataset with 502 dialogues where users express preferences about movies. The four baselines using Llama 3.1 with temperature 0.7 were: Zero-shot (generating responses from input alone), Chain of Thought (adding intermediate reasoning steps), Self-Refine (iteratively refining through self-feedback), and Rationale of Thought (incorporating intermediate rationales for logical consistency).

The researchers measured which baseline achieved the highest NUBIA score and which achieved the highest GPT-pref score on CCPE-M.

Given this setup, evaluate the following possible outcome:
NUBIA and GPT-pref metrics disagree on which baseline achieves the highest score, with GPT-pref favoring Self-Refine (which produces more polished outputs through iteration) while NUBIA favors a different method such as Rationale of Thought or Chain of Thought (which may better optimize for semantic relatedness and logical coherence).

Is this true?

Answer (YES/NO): NO